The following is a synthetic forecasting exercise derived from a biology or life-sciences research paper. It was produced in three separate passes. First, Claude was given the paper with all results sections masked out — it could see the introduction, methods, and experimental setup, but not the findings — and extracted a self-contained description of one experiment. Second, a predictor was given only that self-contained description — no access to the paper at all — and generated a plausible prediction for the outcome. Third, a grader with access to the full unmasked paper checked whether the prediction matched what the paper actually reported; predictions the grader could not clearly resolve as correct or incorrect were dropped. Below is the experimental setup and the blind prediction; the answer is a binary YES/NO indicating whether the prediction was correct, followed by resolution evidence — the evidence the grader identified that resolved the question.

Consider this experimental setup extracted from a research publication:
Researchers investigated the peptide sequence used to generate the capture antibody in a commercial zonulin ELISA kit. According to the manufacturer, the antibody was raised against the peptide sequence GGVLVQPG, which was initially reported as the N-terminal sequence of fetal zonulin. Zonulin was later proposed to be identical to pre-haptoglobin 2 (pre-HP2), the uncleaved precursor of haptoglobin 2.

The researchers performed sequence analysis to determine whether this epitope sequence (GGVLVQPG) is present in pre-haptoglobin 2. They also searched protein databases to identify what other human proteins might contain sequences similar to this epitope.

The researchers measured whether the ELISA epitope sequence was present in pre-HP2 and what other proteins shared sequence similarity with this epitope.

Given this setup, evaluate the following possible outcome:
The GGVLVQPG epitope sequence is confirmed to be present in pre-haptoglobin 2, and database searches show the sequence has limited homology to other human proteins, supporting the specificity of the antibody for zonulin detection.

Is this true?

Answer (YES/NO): NO